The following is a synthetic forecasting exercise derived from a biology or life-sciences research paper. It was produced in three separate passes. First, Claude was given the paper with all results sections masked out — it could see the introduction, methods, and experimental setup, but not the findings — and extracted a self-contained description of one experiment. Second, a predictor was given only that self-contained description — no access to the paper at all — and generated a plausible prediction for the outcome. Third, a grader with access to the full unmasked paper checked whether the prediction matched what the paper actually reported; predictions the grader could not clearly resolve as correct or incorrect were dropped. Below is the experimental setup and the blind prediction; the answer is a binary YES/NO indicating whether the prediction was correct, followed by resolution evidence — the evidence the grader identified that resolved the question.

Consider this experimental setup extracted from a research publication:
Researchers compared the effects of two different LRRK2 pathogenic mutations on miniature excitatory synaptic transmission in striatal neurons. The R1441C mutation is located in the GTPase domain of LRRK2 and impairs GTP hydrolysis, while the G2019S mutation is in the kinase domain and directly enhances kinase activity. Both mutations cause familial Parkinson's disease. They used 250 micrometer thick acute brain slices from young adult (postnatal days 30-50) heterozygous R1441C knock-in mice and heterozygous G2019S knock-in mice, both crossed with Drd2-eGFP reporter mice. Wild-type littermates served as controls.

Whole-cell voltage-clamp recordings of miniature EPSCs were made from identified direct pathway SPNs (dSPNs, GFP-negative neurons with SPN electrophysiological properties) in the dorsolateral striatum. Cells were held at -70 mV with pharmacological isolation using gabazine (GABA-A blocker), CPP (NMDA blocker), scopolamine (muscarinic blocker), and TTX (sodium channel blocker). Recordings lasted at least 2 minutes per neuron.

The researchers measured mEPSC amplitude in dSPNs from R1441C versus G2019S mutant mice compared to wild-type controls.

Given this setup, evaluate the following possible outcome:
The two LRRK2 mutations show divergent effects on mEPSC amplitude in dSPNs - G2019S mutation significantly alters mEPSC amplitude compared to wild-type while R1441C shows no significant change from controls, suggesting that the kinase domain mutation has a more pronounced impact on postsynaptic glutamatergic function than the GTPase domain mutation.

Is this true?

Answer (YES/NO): NO